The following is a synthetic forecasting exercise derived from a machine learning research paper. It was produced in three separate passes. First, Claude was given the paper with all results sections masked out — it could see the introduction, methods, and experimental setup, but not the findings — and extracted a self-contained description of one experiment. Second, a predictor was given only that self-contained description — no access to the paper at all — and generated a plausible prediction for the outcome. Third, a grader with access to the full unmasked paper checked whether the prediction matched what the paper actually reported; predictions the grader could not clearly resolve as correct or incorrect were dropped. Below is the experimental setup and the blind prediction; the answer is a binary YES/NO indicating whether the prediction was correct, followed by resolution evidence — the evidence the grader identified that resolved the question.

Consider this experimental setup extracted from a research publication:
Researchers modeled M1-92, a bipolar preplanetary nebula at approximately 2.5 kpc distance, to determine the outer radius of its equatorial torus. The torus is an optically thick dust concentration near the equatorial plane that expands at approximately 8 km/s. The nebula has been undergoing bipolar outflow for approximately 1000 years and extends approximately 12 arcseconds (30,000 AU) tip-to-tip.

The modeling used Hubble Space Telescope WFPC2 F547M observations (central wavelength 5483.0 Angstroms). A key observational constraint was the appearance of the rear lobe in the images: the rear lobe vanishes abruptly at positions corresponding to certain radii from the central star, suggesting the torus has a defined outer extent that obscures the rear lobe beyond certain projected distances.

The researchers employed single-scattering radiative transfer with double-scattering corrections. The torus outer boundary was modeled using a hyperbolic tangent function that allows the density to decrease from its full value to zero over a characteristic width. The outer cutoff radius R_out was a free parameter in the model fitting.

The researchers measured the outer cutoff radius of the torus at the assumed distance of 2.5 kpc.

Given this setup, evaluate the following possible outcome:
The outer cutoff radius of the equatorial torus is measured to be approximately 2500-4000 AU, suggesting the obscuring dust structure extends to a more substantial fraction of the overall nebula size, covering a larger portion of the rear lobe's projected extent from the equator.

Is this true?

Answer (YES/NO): NO